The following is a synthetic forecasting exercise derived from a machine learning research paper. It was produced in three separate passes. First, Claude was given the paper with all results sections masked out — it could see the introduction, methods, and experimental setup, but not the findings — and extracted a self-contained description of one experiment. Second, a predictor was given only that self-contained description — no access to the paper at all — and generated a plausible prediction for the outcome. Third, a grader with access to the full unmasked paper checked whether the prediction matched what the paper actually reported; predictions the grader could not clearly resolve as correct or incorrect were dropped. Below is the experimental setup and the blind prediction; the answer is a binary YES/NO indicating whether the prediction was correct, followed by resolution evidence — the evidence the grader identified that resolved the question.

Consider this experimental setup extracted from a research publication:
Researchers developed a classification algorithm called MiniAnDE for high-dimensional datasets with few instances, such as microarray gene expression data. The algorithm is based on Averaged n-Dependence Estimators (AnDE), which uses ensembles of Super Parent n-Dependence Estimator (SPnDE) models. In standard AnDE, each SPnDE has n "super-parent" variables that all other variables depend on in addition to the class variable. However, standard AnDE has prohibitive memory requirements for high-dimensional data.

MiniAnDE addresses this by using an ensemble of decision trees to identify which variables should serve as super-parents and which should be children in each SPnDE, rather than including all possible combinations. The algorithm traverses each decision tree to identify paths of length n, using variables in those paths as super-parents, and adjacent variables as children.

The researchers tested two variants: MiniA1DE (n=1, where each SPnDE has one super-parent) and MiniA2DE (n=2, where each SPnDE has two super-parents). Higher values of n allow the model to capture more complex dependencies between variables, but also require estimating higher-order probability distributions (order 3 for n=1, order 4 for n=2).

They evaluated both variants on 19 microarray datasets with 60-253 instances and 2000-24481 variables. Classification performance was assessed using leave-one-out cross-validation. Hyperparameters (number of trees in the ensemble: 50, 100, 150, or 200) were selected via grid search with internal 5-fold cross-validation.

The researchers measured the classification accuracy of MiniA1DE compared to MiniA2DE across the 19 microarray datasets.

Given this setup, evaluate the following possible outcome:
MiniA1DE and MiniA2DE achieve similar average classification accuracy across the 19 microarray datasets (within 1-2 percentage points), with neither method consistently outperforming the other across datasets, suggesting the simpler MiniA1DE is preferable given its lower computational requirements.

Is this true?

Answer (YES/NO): YES